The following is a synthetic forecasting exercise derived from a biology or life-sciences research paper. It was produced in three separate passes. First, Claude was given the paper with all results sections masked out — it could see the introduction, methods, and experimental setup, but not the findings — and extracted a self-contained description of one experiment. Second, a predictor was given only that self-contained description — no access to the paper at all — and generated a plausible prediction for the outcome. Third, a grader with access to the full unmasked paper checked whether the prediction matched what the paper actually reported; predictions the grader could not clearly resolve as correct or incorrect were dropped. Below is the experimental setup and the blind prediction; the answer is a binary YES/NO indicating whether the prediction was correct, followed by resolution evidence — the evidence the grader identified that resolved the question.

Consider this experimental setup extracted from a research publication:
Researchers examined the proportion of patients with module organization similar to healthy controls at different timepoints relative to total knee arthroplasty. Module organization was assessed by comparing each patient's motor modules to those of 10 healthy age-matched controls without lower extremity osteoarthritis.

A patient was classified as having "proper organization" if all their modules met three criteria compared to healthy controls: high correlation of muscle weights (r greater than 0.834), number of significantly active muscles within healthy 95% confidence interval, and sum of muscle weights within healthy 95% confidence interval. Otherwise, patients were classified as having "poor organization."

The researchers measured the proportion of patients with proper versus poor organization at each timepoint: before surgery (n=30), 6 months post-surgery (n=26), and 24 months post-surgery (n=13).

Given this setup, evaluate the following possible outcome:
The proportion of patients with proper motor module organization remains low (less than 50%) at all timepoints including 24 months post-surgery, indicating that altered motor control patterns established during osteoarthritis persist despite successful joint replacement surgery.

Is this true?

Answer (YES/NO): YES